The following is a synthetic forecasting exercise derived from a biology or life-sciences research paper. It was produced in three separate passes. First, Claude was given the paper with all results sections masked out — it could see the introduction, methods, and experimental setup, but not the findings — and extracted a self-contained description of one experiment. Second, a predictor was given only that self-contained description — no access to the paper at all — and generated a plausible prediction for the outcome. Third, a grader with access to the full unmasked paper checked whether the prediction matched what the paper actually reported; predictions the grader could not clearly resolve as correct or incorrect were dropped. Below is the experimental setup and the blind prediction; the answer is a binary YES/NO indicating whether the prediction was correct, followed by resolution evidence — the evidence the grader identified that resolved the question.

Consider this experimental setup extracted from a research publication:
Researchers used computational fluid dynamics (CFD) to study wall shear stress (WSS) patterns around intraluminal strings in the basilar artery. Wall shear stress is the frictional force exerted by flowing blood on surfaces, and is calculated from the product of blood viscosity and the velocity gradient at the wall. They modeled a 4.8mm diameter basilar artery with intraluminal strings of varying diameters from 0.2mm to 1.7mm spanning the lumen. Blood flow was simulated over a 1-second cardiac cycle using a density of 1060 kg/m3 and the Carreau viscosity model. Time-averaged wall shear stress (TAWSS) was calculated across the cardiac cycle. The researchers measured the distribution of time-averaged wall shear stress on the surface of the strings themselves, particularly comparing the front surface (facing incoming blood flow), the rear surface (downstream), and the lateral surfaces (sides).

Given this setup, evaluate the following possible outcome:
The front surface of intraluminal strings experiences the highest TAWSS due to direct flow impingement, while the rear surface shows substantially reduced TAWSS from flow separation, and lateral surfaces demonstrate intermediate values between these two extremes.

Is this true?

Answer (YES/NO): NO